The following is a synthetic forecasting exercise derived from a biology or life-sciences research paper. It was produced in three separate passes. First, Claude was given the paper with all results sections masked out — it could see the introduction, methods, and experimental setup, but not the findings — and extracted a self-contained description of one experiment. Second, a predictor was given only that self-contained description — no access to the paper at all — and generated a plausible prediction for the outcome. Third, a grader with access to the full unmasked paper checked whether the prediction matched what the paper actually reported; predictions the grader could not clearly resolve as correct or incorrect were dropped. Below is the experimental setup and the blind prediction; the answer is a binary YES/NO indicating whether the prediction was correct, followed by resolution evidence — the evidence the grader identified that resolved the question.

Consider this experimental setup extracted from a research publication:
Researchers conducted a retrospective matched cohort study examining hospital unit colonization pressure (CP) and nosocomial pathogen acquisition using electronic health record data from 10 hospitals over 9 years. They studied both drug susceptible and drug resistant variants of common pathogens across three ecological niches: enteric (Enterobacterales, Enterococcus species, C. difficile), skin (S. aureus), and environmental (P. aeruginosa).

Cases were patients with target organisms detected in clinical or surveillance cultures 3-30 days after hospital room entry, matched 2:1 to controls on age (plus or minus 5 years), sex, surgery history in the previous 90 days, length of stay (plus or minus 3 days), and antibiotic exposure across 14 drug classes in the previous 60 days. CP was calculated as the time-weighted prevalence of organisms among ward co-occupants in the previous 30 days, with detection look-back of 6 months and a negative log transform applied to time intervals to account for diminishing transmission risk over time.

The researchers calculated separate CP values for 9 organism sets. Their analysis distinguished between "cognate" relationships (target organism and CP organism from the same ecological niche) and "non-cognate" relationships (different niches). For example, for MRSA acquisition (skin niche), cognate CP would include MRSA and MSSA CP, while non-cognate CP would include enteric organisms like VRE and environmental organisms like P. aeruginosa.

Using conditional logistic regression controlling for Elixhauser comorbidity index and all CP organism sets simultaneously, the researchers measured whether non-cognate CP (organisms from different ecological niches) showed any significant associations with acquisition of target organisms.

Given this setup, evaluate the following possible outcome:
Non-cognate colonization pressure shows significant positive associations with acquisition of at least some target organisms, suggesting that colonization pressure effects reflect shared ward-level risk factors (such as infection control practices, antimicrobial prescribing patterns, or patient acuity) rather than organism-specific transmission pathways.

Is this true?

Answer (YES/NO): NO